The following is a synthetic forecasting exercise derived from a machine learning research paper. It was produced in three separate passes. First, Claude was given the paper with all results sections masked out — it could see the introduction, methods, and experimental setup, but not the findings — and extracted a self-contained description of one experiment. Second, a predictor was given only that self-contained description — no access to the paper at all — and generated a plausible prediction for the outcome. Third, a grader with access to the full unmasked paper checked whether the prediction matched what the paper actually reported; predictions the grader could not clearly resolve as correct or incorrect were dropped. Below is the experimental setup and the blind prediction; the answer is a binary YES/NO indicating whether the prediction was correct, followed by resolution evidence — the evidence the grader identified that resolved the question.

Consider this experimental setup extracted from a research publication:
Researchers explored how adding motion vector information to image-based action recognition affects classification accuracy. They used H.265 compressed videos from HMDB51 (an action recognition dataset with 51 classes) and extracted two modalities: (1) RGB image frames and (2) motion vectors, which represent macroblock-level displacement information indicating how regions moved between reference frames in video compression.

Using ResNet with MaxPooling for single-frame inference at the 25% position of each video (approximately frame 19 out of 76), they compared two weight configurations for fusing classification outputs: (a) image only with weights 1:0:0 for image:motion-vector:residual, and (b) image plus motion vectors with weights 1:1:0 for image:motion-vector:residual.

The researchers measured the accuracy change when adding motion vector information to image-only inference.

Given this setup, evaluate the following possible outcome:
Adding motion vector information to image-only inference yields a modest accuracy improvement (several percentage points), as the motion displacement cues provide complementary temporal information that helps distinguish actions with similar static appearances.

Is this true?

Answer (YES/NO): NO